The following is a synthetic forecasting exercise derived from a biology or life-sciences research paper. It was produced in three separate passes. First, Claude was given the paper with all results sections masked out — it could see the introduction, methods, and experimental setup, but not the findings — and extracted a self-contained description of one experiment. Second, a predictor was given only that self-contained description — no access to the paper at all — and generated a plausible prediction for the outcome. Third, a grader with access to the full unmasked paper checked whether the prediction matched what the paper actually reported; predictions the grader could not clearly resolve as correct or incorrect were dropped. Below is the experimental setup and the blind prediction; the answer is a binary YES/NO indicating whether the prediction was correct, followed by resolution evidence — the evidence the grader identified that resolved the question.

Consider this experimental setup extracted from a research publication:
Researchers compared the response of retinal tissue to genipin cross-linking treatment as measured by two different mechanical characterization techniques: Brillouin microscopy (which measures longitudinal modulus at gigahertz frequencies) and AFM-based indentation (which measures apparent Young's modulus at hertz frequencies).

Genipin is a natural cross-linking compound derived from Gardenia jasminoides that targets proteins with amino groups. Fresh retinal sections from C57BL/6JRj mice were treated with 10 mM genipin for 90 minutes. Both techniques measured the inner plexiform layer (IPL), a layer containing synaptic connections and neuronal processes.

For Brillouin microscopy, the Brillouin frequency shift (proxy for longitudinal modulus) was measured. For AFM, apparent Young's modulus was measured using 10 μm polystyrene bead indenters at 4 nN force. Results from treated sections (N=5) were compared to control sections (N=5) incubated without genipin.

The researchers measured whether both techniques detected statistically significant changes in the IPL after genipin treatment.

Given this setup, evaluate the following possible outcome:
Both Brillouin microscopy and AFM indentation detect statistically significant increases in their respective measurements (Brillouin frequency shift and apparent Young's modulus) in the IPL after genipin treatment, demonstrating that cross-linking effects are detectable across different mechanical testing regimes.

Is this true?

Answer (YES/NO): NO